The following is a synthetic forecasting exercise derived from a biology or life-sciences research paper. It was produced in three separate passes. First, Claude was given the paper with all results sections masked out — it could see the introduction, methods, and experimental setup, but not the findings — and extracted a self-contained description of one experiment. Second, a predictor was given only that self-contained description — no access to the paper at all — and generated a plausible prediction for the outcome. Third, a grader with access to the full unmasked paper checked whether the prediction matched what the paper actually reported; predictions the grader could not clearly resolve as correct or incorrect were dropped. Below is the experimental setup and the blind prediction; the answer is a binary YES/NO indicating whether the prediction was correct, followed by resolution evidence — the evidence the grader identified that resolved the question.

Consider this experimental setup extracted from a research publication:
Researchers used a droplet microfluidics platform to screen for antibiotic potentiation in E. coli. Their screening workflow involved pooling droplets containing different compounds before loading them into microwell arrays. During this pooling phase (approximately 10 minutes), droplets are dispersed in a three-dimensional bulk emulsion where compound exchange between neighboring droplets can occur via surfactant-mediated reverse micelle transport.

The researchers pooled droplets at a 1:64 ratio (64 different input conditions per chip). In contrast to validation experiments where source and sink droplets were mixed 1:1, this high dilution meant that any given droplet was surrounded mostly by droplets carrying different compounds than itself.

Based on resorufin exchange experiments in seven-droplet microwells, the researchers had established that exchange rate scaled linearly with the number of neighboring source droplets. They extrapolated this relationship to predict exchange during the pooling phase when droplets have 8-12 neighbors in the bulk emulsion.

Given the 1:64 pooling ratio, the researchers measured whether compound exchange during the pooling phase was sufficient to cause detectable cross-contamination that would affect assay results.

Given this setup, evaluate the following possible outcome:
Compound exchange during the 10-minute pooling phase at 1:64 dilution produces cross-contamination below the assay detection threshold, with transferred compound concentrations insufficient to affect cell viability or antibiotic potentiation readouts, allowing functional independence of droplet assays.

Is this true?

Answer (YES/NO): YES